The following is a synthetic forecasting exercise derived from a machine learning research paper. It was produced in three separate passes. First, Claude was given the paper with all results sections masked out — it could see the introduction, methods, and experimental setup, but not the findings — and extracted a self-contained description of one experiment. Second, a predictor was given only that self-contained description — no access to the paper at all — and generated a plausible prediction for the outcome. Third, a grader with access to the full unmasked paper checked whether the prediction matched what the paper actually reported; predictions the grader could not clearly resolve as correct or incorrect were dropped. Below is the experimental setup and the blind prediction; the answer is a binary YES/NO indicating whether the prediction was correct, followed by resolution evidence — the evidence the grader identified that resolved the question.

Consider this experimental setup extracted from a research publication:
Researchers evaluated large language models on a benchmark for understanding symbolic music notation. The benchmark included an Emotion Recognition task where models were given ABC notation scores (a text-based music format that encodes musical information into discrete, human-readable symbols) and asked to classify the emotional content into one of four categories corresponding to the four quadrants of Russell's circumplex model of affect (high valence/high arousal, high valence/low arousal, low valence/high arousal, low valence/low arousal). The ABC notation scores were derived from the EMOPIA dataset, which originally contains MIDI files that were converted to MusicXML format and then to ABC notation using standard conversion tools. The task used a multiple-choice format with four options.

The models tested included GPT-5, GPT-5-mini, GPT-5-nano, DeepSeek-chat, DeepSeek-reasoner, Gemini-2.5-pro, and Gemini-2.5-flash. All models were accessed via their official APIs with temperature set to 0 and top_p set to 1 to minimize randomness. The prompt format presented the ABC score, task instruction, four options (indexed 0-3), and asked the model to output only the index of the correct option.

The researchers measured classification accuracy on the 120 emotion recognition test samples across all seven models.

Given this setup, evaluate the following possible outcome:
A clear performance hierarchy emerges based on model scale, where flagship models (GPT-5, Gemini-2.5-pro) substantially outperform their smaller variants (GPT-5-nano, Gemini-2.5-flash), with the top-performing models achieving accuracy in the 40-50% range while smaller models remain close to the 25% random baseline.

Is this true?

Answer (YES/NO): NO